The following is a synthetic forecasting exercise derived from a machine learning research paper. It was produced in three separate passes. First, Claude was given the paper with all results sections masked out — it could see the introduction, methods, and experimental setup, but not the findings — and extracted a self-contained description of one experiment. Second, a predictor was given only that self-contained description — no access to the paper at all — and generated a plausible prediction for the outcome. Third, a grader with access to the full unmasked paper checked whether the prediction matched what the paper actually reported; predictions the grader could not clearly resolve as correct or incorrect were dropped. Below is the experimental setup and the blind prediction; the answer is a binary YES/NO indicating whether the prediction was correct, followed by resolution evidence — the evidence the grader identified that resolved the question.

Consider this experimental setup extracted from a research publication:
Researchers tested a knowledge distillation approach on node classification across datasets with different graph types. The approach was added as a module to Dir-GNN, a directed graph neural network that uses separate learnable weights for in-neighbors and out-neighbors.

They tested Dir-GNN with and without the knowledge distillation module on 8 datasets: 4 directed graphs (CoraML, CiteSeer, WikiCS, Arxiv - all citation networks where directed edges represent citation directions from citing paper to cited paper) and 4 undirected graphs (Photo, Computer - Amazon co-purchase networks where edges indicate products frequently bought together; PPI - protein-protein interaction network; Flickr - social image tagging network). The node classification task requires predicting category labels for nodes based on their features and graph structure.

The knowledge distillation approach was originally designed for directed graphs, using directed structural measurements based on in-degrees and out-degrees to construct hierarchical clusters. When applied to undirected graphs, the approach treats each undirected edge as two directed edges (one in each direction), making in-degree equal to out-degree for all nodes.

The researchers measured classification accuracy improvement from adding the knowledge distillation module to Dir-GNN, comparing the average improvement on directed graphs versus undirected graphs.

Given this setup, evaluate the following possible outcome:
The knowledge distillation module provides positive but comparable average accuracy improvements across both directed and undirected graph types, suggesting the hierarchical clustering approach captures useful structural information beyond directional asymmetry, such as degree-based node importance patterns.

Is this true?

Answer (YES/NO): NO